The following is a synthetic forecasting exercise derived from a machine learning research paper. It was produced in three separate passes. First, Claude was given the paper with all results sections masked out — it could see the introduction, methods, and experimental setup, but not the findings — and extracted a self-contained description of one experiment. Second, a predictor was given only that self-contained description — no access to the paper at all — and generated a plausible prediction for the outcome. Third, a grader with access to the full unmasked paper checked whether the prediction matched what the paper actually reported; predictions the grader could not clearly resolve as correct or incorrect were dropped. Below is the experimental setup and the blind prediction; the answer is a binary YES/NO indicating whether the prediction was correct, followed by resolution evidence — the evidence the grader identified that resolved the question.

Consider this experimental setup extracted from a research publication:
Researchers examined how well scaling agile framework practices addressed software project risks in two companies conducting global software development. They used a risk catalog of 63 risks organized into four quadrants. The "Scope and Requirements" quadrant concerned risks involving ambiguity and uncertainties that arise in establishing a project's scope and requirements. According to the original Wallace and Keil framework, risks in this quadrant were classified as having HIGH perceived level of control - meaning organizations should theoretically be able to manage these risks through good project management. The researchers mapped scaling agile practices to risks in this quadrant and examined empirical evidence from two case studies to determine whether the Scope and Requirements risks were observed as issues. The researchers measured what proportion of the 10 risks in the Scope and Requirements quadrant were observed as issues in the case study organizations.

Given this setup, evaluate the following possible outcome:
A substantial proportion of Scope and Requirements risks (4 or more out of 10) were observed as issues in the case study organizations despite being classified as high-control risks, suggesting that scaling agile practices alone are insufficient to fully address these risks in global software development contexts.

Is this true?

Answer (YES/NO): YES